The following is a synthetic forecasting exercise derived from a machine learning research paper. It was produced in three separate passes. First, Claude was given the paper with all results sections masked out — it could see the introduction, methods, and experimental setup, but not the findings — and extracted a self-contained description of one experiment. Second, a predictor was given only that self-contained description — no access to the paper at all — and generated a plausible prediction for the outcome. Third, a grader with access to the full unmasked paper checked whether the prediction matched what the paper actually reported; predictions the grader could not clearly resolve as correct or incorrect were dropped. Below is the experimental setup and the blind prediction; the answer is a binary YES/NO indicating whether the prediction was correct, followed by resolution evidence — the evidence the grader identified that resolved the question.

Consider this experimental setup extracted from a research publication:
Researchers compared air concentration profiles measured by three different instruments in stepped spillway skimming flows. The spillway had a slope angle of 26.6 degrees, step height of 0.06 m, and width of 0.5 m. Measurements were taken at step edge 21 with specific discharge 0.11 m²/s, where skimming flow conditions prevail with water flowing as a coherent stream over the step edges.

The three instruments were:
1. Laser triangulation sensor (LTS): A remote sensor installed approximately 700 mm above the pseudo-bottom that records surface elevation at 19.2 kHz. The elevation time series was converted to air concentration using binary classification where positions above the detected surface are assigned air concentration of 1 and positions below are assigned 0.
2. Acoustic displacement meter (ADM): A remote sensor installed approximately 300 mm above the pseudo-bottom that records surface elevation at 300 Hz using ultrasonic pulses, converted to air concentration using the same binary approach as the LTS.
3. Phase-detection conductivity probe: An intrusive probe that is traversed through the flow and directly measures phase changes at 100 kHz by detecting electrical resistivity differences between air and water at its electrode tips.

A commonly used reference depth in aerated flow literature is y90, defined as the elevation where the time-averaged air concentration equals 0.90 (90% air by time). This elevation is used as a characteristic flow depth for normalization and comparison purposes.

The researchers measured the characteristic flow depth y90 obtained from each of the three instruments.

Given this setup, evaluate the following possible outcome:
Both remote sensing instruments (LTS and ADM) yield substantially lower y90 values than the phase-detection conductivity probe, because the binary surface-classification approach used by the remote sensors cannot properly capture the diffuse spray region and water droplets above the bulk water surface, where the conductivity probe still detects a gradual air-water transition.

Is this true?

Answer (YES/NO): NO